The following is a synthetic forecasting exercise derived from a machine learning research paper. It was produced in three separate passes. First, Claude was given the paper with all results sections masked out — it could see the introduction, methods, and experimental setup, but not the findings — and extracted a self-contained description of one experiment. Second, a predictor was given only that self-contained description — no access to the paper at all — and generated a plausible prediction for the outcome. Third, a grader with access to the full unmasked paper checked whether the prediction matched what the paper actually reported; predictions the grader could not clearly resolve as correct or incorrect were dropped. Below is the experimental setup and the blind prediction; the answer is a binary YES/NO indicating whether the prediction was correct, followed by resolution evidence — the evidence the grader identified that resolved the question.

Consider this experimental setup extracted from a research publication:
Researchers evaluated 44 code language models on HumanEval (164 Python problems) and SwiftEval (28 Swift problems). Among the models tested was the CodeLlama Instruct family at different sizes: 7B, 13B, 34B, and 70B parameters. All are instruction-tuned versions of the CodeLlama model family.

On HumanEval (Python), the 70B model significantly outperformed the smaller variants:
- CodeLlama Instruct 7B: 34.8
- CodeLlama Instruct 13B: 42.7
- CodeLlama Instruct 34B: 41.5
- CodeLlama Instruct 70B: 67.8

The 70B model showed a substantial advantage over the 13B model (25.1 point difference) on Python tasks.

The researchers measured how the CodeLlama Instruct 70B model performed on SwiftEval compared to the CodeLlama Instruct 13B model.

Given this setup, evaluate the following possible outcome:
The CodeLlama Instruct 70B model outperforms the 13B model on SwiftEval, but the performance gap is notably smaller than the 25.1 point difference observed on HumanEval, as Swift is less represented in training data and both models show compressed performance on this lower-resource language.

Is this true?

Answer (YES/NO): YES